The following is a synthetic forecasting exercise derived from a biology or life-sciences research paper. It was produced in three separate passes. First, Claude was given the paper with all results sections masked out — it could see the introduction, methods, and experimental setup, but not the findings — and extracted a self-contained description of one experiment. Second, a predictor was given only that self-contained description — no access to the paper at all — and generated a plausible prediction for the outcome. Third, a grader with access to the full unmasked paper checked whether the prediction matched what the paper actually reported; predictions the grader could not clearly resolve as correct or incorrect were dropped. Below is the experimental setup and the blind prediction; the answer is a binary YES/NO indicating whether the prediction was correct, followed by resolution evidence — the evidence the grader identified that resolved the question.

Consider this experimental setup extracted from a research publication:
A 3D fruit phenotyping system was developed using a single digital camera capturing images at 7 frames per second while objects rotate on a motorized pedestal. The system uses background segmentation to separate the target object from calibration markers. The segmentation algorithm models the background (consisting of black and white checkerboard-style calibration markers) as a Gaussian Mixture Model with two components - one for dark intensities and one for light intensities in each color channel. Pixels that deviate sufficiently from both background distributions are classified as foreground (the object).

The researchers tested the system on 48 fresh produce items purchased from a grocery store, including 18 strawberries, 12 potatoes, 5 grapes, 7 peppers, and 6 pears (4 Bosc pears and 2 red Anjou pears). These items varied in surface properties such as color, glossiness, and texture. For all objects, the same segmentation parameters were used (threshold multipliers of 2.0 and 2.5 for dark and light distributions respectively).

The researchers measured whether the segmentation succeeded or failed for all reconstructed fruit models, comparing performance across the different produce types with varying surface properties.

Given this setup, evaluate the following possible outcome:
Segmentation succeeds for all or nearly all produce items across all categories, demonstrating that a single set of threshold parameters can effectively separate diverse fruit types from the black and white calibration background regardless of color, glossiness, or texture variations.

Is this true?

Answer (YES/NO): NO